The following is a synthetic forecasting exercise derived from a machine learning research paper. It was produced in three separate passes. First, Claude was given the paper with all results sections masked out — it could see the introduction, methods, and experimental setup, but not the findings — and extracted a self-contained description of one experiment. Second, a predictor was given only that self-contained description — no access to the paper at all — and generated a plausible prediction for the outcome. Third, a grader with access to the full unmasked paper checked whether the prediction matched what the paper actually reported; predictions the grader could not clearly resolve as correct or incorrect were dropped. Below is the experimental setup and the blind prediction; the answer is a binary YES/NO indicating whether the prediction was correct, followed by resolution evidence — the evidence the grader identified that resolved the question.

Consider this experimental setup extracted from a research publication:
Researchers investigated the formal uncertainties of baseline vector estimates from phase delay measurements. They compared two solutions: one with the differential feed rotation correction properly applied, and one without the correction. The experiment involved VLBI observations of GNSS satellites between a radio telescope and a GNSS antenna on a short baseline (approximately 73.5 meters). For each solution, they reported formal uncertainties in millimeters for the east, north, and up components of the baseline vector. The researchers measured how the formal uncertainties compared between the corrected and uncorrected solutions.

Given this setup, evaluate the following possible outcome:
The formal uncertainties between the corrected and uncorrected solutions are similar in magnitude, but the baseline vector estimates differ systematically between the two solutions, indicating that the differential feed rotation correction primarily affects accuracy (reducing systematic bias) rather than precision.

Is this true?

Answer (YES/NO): NO